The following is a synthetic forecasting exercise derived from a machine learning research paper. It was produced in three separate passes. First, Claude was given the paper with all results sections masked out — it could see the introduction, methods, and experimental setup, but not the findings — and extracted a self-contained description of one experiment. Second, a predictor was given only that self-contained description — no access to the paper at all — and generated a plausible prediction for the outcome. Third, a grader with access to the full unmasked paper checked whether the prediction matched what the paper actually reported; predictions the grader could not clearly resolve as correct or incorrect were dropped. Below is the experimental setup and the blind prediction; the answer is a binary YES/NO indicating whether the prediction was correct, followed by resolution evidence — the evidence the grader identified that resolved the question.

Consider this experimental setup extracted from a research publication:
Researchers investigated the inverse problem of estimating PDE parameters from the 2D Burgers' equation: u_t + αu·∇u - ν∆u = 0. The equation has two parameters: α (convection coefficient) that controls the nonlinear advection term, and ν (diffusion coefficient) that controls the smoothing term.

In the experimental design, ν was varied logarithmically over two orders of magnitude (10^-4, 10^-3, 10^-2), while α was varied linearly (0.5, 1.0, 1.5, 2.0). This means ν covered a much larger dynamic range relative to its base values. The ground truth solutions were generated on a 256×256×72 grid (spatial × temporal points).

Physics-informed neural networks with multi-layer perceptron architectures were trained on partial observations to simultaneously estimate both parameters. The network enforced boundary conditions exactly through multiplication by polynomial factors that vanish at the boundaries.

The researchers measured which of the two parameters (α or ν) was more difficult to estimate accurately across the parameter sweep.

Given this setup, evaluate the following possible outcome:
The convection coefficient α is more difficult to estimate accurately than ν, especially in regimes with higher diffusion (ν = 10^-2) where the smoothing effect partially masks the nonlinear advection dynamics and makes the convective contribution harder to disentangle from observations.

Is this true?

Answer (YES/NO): YES